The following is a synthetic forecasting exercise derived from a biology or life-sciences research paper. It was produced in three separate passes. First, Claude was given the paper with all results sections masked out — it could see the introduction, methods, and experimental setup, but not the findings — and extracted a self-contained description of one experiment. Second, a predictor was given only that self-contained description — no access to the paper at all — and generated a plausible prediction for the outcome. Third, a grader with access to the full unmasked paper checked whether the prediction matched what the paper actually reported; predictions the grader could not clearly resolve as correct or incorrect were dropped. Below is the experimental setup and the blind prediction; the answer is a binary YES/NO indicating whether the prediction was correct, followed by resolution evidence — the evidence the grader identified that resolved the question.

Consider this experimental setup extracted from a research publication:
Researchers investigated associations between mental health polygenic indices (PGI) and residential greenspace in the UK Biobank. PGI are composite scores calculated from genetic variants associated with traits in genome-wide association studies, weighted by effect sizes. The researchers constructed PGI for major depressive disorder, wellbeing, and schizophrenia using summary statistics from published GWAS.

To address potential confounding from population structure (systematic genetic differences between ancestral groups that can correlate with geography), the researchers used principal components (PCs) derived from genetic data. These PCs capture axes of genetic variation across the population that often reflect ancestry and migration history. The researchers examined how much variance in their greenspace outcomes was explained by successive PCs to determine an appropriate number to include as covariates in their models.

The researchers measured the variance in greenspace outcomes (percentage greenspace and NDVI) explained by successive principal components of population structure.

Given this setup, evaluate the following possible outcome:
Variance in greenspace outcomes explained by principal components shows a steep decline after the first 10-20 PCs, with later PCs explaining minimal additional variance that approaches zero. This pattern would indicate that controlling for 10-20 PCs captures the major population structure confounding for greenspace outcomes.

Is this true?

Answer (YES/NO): NO